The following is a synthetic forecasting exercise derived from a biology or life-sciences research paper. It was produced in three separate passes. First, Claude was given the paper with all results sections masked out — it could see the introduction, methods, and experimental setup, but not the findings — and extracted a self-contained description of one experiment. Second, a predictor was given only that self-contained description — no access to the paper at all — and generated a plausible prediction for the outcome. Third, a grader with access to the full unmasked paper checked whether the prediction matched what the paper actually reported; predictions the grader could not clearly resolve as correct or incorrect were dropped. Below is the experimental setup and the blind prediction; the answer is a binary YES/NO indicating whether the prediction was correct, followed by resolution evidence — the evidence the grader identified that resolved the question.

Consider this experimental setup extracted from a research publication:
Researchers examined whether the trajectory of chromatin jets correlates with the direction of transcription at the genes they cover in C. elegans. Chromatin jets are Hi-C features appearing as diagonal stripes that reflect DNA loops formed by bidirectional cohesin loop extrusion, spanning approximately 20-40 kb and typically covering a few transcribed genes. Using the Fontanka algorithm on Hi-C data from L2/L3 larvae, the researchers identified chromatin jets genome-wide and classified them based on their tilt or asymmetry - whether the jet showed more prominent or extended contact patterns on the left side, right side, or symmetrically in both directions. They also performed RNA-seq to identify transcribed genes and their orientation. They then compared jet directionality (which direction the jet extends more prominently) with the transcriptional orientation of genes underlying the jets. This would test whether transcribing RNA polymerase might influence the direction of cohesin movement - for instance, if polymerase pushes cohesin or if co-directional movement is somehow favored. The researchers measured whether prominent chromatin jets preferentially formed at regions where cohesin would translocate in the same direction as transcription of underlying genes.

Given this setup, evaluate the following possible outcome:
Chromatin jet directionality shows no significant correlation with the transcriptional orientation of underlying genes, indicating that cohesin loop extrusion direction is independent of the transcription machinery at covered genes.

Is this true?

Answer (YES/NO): NO